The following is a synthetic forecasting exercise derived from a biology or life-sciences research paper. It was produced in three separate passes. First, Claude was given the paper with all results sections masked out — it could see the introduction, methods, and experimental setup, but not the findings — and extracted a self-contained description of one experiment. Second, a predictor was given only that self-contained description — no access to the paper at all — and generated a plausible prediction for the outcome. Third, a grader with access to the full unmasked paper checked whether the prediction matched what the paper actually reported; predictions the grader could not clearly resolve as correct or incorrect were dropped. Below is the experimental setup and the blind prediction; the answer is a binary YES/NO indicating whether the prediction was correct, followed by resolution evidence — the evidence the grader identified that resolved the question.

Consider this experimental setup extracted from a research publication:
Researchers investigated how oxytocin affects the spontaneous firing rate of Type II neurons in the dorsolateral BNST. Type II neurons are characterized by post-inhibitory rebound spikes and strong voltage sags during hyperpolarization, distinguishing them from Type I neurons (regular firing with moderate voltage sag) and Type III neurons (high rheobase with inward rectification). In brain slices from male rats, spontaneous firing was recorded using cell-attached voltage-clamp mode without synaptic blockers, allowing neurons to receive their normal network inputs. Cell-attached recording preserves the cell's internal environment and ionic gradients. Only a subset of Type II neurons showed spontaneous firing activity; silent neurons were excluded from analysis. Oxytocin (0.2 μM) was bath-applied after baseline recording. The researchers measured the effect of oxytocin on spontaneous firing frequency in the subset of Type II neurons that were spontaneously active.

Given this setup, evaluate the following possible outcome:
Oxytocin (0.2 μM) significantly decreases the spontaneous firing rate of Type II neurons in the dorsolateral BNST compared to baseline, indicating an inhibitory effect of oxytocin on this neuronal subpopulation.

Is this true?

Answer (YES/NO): YES